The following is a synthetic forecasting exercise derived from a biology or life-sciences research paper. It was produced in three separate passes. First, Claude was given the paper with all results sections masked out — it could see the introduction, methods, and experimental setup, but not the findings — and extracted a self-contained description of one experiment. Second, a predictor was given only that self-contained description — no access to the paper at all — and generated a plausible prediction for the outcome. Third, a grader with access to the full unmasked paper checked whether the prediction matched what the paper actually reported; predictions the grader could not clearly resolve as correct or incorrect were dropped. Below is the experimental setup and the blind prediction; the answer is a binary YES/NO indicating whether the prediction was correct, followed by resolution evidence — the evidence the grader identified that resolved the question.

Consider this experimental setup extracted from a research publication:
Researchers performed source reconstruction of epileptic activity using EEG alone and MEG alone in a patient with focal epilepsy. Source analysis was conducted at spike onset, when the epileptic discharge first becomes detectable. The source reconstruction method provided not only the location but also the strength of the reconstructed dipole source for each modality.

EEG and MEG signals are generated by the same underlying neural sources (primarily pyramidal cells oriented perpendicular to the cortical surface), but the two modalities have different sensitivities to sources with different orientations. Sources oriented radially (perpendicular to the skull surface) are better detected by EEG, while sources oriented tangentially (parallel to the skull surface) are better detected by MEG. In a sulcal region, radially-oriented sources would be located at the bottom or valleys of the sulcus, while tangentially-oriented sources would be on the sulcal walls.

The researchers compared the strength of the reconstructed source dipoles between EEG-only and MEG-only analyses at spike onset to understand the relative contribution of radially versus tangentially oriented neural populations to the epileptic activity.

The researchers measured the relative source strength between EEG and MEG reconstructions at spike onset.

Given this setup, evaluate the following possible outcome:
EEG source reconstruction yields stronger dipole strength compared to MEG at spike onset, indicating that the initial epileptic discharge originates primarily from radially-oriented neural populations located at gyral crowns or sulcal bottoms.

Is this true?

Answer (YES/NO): YES